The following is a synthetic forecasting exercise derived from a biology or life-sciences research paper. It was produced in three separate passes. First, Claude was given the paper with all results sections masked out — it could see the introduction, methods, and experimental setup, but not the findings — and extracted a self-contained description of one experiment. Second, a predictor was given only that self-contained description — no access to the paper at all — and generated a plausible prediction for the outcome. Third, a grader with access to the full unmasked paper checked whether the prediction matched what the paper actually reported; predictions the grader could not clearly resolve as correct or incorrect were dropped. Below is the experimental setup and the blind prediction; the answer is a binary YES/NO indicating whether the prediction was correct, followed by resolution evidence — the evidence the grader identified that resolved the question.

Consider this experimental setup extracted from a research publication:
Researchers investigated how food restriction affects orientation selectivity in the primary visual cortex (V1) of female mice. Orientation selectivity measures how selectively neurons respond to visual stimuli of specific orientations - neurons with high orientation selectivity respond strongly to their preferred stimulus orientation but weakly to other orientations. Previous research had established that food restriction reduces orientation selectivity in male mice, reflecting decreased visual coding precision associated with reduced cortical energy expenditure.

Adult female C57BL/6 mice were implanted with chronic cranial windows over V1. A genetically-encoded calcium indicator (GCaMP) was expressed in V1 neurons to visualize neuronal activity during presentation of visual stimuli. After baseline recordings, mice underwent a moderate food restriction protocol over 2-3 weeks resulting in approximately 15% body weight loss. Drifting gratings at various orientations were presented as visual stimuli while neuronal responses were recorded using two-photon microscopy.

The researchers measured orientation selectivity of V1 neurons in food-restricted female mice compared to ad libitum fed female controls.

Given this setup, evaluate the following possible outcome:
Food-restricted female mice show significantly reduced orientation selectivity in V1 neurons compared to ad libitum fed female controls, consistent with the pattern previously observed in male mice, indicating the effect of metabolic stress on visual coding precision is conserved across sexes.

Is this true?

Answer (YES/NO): NO